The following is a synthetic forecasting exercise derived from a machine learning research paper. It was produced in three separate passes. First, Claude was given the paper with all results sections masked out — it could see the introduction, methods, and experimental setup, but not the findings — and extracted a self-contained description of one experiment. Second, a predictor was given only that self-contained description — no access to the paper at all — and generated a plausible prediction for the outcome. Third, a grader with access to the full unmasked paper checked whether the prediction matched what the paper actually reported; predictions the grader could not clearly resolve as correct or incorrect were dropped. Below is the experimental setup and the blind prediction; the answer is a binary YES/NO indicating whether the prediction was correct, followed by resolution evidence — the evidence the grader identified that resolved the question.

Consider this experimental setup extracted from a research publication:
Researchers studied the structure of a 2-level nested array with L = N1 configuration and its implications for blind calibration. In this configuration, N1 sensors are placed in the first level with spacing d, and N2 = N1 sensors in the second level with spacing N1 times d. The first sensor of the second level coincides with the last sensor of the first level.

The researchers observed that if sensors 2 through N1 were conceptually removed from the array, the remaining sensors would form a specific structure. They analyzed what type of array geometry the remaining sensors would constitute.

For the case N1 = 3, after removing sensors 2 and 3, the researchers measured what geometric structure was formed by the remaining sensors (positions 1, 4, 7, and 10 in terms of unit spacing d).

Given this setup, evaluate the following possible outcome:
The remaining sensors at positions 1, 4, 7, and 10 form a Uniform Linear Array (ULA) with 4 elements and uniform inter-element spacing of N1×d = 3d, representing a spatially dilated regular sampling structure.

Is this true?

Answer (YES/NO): YES